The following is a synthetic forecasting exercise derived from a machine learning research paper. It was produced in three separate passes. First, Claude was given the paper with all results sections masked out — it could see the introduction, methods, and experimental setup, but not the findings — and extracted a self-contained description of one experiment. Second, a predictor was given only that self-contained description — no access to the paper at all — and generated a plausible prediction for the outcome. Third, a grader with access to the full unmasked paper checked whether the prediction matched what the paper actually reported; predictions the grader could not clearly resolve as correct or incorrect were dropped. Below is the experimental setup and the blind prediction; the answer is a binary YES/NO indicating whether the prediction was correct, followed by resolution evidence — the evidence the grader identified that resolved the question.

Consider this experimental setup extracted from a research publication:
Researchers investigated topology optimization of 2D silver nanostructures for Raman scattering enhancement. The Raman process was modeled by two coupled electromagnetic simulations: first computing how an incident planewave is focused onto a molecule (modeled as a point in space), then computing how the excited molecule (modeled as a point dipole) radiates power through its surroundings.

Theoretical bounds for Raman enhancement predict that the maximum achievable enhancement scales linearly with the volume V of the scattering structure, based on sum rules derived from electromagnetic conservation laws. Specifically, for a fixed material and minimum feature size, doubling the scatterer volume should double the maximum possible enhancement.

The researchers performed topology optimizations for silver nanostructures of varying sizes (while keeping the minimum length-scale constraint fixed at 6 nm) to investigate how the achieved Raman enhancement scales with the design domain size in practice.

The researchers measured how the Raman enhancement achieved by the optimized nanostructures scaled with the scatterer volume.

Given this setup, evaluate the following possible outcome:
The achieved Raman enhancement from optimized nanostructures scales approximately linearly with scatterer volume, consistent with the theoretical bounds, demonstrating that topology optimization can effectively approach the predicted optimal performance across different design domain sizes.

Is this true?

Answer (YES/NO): YES